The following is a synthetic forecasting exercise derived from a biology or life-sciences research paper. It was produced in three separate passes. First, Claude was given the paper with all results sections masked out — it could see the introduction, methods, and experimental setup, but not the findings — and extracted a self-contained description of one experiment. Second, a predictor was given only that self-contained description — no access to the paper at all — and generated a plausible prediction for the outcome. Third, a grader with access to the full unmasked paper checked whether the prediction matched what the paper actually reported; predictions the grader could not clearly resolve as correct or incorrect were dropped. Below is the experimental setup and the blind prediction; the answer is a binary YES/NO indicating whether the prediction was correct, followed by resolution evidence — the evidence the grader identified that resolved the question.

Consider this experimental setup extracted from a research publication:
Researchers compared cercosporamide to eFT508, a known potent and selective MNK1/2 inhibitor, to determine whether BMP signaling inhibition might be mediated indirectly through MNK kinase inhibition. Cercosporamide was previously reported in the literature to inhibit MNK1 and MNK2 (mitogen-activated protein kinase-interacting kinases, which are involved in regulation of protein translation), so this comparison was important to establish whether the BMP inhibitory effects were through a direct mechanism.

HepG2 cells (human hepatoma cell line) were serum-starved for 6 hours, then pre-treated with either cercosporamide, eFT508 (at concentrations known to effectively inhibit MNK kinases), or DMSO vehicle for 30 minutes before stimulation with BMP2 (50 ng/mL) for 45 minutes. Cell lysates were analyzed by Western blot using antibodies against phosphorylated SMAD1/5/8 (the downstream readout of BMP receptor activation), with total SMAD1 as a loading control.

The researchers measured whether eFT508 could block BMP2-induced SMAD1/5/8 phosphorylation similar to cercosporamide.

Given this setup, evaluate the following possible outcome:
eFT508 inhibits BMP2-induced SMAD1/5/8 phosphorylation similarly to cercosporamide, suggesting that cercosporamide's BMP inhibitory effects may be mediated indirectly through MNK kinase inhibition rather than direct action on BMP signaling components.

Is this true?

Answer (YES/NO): NO